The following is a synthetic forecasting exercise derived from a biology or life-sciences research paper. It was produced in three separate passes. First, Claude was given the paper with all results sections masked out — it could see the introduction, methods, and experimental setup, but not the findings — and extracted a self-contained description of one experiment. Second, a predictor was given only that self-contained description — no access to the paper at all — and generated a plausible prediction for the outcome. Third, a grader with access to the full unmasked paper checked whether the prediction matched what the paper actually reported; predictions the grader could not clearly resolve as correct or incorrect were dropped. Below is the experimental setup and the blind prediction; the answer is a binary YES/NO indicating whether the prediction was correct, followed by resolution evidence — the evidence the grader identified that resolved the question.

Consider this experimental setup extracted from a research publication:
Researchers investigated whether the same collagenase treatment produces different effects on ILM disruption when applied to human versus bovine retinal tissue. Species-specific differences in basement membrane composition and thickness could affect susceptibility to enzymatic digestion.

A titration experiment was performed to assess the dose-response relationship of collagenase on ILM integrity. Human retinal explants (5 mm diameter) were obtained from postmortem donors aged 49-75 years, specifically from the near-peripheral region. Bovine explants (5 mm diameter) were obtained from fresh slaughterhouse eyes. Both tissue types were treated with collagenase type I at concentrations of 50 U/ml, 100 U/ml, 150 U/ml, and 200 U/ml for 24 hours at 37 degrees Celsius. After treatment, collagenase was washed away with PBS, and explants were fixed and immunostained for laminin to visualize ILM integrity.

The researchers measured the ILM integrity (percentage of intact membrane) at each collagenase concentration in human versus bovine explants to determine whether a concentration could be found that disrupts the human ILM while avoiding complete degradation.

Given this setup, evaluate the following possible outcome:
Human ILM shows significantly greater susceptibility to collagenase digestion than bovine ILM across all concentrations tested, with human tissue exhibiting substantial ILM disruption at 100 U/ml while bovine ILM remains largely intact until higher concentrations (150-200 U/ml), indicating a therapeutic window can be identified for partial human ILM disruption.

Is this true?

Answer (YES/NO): NO